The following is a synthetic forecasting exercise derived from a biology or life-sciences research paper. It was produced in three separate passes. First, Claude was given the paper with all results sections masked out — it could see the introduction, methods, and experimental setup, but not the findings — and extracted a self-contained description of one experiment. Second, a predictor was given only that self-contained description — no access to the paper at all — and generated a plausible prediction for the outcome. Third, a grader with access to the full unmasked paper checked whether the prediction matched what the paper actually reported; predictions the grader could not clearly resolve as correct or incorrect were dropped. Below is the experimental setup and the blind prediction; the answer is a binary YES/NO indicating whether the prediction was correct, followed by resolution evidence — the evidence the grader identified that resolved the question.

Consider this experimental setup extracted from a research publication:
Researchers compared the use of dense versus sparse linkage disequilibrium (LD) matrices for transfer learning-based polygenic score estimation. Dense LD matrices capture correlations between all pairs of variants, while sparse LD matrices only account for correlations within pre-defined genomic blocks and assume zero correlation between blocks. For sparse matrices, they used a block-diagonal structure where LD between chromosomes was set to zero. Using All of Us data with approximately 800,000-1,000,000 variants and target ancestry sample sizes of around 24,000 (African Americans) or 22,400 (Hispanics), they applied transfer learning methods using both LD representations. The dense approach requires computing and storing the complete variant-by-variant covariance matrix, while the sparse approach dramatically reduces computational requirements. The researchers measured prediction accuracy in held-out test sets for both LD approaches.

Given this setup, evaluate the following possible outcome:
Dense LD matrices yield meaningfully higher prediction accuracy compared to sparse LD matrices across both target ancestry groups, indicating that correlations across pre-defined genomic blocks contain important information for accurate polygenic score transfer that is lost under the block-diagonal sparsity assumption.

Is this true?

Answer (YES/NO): YES